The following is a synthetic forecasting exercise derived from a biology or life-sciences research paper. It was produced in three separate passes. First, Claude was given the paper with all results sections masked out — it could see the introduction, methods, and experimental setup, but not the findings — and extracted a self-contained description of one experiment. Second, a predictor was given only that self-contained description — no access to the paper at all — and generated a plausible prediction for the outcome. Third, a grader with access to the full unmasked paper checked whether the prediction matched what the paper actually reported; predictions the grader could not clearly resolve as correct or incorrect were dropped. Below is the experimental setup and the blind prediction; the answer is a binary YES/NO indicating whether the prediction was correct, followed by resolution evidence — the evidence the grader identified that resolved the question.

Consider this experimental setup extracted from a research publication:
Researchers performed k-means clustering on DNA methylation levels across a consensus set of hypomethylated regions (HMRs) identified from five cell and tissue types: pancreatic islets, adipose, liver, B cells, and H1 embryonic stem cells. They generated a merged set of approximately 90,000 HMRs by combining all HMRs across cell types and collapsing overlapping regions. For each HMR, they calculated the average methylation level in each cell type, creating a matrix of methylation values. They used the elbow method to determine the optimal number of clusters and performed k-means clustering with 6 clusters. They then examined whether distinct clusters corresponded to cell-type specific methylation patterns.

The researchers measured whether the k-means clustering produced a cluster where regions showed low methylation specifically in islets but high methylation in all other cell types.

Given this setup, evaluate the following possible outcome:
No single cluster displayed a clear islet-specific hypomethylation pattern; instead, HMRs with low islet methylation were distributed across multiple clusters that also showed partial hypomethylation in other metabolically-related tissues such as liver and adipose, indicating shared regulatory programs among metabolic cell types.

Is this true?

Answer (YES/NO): NO